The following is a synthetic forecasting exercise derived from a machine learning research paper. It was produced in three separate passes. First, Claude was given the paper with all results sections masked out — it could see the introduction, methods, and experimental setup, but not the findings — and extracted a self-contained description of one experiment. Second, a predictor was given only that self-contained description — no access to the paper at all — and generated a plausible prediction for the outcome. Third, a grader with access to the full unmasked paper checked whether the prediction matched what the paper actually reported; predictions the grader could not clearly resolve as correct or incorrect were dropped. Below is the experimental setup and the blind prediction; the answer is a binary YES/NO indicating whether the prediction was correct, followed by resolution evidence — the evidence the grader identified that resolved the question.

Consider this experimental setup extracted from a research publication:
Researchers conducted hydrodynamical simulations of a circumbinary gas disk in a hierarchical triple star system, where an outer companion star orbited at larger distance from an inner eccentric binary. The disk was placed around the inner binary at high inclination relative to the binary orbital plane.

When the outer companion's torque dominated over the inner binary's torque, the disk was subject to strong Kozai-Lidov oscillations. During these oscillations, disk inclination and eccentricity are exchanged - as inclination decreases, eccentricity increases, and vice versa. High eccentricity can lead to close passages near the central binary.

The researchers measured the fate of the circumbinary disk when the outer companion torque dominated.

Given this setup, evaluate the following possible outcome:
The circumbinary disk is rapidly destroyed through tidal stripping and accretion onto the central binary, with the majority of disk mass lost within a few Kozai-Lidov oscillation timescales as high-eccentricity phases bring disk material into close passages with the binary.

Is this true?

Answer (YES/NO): YES